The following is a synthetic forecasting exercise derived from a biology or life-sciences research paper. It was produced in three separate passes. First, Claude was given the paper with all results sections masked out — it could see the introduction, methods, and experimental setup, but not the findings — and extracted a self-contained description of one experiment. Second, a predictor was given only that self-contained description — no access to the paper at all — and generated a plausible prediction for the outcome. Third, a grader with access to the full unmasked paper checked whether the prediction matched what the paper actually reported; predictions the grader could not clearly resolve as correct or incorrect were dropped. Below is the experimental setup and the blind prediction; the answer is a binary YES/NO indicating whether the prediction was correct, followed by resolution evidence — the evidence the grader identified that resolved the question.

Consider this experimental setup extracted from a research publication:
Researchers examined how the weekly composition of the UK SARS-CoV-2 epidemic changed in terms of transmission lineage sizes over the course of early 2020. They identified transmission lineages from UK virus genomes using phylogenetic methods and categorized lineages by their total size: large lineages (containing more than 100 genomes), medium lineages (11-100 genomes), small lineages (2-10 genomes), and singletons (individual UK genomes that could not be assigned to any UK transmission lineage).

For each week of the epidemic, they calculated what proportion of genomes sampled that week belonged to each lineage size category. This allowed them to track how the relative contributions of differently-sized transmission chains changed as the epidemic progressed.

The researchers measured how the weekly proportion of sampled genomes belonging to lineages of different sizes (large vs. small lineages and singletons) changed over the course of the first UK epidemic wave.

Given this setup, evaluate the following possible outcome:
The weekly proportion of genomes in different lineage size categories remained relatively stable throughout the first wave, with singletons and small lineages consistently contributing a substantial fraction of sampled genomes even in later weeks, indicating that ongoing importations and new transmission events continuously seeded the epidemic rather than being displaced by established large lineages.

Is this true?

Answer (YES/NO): NO